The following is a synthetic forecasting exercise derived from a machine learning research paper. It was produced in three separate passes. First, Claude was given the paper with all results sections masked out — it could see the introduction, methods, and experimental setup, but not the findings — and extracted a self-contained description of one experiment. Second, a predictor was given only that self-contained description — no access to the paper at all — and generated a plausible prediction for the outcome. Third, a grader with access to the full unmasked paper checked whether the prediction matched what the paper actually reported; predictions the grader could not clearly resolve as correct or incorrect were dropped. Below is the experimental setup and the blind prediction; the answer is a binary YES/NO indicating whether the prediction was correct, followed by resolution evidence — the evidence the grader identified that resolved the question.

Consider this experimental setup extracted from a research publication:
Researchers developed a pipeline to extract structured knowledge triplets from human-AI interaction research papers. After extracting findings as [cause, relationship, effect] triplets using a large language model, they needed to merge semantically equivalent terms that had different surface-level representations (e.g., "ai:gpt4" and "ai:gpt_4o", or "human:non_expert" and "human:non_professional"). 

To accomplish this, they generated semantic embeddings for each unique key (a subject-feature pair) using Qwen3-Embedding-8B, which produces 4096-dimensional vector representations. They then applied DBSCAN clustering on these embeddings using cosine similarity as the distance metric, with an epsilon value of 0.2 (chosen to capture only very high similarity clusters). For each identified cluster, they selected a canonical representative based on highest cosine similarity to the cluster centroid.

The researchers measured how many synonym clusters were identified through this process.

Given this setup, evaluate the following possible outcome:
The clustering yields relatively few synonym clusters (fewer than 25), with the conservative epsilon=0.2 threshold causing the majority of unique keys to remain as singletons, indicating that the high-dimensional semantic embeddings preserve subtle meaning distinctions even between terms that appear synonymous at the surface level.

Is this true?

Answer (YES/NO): NO